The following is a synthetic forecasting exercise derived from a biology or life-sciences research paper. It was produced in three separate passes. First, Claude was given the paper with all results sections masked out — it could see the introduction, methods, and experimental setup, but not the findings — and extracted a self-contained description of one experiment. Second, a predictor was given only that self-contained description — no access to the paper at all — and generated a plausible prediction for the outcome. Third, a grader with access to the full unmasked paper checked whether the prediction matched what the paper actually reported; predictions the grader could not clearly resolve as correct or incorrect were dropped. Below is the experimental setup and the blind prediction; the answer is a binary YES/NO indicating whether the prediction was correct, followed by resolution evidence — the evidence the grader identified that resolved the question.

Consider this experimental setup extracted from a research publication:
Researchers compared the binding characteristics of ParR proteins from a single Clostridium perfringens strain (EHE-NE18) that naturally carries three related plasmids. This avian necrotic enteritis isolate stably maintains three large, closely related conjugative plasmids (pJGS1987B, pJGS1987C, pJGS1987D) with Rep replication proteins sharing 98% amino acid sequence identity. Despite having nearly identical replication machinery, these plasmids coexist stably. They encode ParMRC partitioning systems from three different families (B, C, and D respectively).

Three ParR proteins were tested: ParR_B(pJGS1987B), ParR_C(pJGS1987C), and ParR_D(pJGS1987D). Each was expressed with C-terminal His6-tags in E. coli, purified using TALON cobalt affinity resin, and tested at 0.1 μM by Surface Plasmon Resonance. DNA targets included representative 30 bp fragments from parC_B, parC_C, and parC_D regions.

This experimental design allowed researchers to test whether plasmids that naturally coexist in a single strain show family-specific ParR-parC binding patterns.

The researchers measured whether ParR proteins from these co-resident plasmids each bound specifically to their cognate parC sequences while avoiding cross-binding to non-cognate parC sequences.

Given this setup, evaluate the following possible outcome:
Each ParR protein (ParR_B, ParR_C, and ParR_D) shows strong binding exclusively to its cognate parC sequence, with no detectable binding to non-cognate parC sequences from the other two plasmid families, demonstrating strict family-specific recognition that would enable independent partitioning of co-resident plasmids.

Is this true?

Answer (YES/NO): YES